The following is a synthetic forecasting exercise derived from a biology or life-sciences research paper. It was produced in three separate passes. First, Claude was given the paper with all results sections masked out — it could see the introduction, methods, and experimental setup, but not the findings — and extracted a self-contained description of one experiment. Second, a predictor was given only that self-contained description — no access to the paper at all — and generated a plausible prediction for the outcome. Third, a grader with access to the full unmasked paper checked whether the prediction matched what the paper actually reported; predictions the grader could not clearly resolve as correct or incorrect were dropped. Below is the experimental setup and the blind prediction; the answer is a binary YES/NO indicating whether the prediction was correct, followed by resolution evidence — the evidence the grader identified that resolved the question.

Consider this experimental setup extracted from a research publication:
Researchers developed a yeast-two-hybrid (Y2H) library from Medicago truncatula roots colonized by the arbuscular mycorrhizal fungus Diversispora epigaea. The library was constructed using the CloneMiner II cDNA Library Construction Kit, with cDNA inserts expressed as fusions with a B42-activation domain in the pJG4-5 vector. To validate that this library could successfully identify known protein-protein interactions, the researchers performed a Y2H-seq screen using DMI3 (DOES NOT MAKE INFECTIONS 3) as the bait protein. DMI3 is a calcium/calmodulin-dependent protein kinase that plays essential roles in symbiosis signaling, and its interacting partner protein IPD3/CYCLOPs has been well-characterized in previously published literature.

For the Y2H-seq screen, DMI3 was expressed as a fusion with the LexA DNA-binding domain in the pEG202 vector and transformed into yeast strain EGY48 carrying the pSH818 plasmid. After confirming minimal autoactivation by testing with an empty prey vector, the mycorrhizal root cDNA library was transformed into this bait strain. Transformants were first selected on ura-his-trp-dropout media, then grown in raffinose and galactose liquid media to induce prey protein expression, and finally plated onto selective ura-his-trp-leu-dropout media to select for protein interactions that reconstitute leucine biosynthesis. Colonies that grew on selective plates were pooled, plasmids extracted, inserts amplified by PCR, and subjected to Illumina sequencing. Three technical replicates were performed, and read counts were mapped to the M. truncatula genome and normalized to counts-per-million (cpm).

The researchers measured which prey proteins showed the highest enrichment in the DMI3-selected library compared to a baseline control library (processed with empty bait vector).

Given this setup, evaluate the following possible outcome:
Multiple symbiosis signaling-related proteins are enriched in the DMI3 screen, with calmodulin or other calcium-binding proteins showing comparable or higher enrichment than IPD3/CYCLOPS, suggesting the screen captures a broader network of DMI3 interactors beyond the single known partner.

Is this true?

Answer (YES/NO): NO